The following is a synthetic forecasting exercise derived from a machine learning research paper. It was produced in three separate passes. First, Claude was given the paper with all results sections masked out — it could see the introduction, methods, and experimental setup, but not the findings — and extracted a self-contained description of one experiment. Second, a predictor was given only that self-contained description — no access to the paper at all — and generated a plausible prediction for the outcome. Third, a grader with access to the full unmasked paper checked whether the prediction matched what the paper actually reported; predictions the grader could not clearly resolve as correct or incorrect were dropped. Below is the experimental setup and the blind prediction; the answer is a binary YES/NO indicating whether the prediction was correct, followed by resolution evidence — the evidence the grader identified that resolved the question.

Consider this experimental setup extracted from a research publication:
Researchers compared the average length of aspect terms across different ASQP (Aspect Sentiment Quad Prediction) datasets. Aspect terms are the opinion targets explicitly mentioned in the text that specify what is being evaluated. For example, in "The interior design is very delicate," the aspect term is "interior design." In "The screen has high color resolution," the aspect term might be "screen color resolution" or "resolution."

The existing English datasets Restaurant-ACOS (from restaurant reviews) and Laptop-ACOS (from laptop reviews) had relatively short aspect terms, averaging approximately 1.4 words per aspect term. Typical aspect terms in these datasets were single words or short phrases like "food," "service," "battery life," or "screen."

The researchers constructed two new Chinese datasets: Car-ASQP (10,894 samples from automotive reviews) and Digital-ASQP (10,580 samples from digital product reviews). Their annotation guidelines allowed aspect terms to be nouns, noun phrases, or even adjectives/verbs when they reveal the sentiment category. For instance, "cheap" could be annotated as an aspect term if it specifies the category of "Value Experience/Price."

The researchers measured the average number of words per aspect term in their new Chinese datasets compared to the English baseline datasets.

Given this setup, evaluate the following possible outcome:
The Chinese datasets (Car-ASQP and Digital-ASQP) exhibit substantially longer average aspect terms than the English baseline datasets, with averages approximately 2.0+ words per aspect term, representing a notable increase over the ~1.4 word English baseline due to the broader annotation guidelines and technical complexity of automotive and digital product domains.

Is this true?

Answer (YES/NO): NO